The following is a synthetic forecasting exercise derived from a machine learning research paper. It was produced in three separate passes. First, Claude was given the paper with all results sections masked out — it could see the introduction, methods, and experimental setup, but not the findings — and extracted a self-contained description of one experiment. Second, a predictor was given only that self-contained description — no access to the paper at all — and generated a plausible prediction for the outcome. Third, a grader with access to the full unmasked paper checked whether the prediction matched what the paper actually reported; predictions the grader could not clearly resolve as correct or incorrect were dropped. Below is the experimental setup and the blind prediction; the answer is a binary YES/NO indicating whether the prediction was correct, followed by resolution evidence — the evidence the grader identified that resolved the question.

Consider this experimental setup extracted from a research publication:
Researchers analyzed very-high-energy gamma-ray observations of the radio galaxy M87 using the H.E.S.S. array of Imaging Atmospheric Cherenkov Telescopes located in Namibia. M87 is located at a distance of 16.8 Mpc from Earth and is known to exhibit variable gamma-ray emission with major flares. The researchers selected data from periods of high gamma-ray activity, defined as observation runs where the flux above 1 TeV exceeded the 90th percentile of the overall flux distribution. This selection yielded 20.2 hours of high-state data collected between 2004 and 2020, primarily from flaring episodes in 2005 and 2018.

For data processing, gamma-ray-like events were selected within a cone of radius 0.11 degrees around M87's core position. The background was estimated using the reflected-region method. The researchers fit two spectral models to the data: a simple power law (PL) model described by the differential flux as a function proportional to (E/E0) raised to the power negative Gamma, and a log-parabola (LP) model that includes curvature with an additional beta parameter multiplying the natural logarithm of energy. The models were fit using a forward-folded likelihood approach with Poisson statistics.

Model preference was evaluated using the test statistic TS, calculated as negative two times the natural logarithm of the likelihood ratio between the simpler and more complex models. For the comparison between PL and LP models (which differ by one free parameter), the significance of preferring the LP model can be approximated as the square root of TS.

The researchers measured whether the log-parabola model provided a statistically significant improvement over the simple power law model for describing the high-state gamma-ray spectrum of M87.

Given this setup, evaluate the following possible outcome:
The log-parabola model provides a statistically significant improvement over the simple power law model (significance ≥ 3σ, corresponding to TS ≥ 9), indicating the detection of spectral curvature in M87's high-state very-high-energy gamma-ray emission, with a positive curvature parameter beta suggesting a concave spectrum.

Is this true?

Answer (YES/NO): YES